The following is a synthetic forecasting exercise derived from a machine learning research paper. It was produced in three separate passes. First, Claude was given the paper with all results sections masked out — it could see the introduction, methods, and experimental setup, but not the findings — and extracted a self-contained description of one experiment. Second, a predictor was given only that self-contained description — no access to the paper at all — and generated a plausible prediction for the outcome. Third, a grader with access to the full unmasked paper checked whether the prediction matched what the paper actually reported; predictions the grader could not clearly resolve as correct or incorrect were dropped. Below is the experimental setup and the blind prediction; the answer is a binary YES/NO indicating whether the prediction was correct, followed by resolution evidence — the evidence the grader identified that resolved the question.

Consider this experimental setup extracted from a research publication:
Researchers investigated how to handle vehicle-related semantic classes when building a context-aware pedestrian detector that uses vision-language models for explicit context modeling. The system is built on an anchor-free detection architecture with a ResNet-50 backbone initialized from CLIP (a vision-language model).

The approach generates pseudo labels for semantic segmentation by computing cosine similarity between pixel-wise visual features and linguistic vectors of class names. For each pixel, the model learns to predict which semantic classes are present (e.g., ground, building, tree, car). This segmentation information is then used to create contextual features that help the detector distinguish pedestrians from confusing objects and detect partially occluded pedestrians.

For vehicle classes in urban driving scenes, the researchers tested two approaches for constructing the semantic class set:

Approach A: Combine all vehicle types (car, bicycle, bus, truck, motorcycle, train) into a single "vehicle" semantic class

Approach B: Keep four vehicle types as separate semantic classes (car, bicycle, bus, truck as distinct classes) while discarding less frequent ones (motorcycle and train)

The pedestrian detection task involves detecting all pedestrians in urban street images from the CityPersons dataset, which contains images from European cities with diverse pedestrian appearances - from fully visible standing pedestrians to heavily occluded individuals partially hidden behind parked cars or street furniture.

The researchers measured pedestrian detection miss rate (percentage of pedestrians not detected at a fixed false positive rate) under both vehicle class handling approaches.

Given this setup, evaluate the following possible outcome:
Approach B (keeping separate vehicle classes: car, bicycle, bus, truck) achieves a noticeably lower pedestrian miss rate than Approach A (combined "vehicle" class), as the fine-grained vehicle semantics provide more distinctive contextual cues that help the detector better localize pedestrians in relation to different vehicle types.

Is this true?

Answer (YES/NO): YES